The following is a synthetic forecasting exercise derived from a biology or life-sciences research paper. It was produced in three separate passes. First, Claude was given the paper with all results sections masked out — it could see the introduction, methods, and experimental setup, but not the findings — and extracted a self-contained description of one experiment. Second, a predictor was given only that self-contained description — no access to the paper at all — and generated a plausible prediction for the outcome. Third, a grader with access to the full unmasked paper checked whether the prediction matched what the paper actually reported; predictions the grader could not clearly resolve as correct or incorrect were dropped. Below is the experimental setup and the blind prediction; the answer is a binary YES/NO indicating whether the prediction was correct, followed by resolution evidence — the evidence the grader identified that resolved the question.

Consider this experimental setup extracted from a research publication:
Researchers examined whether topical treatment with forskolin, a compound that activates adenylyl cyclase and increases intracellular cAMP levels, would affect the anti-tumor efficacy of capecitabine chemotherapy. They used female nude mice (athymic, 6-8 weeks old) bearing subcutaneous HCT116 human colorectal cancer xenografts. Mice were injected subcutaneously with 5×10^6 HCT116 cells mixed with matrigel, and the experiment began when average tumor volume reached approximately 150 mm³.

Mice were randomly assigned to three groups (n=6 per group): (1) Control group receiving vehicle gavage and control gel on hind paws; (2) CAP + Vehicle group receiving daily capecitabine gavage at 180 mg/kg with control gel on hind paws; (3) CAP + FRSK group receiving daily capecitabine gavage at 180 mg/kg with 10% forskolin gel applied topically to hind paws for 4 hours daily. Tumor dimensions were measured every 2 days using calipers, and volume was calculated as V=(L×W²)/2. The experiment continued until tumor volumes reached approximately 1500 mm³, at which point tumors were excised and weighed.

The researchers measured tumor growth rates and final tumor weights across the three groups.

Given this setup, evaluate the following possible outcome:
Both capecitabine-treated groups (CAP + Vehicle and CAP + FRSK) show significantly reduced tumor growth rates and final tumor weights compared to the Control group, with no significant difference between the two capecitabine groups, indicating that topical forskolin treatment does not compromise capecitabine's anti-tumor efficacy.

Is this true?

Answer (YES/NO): YES